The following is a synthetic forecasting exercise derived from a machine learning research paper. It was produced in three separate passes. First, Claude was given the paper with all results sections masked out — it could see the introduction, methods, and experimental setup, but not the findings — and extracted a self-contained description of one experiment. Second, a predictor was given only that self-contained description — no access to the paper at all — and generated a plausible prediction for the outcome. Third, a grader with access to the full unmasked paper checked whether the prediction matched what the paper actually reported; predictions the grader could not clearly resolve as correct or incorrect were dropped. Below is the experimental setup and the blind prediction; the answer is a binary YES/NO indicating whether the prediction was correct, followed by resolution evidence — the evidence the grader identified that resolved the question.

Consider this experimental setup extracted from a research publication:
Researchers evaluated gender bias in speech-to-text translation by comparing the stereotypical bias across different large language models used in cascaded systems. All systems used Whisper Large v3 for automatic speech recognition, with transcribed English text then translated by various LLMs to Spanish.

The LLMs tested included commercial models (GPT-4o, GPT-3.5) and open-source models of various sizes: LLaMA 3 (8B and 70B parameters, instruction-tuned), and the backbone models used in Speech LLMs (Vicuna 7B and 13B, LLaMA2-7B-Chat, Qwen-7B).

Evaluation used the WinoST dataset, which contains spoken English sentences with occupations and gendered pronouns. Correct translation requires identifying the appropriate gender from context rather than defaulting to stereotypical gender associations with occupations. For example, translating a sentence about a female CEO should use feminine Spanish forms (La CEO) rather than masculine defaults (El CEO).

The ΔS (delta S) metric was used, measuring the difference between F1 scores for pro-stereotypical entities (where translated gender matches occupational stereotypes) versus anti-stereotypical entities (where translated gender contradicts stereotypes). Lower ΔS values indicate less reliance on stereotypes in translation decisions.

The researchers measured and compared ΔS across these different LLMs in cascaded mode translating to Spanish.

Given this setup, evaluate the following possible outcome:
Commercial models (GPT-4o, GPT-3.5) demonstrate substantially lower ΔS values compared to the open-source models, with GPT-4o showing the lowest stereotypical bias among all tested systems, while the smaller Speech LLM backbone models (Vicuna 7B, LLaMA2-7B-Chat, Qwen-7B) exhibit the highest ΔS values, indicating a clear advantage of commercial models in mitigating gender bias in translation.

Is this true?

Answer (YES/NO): NO